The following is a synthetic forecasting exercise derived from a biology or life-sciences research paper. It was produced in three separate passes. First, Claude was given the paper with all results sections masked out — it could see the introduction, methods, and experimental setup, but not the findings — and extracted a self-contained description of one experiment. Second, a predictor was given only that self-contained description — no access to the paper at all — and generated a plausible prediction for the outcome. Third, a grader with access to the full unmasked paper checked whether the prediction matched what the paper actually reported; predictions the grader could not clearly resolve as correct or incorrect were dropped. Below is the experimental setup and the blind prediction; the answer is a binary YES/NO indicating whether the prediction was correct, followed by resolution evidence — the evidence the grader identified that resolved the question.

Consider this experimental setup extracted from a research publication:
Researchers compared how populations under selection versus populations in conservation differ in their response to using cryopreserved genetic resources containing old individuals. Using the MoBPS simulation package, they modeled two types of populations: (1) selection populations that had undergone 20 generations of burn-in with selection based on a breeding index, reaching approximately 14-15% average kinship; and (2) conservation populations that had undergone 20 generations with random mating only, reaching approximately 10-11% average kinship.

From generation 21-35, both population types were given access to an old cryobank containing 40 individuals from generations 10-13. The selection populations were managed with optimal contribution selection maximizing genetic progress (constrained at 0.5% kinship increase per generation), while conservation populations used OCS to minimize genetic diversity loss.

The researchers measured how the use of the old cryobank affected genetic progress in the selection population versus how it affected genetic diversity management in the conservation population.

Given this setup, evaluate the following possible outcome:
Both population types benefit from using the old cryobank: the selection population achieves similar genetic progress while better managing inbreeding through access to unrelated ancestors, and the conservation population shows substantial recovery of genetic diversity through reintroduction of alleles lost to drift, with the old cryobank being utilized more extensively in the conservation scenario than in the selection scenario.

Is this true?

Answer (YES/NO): NO